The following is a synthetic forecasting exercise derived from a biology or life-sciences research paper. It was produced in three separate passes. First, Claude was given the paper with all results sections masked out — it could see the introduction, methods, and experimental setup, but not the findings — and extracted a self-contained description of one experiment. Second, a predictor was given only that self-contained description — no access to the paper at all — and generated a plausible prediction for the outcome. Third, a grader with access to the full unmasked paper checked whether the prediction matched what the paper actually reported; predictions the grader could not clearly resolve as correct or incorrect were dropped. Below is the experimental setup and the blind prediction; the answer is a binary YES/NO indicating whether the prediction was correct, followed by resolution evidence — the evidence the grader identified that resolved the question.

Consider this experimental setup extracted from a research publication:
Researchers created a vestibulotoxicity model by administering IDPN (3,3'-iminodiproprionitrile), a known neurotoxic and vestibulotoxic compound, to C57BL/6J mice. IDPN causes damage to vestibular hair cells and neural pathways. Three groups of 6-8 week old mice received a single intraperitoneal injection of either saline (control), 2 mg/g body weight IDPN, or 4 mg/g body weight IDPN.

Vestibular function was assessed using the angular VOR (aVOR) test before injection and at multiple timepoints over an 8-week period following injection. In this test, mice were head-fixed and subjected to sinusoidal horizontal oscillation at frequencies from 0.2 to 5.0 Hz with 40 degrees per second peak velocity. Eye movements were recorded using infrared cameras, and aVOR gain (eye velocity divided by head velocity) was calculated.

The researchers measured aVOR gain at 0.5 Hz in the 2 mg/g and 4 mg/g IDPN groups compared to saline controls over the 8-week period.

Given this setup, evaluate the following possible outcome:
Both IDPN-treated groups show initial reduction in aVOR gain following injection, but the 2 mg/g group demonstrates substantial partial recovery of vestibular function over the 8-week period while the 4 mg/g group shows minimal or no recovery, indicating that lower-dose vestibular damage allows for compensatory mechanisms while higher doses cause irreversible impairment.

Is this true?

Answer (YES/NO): NO